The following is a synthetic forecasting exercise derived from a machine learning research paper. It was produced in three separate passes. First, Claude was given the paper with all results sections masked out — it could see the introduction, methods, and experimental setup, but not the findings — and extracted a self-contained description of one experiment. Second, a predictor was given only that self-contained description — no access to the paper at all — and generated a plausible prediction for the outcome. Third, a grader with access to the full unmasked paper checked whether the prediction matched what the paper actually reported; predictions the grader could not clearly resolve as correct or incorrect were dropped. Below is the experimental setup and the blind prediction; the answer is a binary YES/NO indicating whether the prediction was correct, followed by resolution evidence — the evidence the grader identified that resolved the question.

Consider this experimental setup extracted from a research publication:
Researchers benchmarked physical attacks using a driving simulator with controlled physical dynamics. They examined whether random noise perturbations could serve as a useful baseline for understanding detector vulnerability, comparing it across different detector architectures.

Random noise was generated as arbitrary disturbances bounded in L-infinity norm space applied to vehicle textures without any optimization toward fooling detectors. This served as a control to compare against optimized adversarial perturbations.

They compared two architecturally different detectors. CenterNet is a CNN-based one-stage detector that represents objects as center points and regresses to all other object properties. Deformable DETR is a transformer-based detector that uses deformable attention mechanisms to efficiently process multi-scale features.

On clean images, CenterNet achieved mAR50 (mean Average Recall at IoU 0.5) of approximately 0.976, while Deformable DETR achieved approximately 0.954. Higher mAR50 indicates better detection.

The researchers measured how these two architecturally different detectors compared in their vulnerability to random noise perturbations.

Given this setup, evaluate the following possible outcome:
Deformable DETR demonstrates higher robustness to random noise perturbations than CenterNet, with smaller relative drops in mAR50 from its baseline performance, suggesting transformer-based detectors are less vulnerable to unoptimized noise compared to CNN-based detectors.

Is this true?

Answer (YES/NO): YES